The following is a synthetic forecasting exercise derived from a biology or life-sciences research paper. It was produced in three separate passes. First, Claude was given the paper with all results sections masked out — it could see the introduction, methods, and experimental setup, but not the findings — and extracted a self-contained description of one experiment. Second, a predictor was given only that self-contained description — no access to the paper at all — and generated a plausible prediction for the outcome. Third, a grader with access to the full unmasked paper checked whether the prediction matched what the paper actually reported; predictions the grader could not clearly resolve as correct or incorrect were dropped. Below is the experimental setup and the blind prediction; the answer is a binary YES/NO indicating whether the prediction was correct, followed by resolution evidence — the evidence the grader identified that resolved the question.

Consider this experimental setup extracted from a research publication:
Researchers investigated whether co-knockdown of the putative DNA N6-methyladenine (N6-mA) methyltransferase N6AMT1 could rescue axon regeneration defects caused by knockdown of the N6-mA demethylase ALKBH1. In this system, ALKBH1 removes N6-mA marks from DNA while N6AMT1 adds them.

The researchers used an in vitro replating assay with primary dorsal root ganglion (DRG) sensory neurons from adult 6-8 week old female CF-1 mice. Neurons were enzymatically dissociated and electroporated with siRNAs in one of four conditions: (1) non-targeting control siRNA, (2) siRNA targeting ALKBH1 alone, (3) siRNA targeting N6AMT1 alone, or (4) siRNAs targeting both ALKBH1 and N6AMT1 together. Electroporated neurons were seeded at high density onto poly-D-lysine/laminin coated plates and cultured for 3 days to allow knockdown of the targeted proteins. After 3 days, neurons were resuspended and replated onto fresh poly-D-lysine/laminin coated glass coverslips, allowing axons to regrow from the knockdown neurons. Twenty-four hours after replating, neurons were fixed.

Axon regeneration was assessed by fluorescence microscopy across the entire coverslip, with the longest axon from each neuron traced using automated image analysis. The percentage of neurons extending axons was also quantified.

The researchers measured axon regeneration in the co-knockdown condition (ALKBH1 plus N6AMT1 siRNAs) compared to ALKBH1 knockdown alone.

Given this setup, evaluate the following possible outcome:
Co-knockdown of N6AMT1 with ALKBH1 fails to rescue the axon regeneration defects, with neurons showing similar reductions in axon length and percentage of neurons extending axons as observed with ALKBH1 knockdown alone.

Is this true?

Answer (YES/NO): NO